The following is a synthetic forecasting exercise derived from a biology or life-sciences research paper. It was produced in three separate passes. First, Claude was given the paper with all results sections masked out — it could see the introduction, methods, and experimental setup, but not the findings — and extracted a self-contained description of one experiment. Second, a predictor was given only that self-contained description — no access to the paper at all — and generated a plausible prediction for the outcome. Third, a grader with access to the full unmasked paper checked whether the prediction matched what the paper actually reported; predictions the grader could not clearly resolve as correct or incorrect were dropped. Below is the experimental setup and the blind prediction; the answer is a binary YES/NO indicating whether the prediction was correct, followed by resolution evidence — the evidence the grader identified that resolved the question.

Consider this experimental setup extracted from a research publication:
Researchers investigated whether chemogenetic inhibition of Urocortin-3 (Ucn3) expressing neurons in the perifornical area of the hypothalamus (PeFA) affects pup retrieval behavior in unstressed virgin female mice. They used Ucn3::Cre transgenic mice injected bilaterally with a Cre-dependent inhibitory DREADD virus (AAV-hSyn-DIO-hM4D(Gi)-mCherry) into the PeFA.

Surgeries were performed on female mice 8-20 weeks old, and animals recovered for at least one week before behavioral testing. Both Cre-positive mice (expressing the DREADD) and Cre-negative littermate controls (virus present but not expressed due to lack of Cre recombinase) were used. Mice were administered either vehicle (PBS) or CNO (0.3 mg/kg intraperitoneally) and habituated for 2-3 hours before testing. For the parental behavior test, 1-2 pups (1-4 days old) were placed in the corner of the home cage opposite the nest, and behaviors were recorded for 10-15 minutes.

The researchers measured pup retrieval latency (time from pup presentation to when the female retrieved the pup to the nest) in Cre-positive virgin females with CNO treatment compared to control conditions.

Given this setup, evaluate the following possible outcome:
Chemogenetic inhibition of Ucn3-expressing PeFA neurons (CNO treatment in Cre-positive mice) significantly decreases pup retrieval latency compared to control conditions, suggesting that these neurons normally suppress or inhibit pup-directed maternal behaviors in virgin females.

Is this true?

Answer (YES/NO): YES